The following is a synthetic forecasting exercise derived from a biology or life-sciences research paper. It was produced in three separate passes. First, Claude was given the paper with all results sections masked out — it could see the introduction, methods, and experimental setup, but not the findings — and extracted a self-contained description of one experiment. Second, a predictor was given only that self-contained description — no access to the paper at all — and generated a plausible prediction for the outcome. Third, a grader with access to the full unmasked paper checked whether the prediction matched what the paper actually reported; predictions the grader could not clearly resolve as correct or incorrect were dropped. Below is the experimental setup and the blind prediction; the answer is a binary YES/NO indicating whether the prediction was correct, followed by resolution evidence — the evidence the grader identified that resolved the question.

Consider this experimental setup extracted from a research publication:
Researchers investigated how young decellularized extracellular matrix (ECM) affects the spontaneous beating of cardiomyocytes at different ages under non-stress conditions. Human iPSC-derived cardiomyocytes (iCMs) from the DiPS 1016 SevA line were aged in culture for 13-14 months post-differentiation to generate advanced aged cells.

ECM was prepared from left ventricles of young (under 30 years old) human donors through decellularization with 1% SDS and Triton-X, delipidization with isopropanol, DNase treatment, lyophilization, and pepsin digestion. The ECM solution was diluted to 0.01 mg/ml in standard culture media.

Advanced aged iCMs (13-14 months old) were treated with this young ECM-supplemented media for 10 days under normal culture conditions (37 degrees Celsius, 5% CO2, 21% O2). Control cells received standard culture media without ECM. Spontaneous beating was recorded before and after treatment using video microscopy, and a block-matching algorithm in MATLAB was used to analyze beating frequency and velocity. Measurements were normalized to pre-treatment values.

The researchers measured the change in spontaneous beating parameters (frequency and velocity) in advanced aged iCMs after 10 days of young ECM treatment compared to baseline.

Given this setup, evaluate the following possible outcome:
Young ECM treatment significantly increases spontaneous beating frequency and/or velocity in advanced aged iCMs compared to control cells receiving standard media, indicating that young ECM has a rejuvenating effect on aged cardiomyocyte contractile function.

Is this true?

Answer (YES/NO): NO